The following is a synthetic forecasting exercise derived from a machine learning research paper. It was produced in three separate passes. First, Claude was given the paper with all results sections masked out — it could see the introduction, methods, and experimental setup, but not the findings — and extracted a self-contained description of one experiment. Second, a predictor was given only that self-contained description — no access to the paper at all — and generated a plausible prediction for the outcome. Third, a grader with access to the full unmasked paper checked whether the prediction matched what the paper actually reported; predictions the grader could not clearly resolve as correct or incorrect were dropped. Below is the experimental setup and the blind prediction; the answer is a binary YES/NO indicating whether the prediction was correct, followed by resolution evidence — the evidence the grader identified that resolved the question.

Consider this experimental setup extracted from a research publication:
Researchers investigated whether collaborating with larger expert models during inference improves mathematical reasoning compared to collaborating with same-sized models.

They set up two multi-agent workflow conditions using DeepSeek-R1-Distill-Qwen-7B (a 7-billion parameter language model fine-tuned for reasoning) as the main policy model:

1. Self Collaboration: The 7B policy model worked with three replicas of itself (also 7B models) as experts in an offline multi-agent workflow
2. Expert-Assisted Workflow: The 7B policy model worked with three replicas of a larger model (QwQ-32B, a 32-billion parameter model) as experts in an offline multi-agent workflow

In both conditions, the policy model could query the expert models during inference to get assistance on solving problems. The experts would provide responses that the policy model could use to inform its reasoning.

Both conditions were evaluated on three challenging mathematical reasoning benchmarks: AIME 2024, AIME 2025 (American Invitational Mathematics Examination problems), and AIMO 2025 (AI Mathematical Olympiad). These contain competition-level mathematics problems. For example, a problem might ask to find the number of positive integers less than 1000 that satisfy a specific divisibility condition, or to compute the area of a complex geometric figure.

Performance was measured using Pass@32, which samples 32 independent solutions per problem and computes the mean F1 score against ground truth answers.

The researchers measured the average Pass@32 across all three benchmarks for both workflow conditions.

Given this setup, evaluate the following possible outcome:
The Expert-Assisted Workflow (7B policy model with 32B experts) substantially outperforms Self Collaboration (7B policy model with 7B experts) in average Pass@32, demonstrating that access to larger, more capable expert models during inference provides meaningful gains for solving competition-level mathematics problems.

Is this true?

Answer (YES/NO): YES